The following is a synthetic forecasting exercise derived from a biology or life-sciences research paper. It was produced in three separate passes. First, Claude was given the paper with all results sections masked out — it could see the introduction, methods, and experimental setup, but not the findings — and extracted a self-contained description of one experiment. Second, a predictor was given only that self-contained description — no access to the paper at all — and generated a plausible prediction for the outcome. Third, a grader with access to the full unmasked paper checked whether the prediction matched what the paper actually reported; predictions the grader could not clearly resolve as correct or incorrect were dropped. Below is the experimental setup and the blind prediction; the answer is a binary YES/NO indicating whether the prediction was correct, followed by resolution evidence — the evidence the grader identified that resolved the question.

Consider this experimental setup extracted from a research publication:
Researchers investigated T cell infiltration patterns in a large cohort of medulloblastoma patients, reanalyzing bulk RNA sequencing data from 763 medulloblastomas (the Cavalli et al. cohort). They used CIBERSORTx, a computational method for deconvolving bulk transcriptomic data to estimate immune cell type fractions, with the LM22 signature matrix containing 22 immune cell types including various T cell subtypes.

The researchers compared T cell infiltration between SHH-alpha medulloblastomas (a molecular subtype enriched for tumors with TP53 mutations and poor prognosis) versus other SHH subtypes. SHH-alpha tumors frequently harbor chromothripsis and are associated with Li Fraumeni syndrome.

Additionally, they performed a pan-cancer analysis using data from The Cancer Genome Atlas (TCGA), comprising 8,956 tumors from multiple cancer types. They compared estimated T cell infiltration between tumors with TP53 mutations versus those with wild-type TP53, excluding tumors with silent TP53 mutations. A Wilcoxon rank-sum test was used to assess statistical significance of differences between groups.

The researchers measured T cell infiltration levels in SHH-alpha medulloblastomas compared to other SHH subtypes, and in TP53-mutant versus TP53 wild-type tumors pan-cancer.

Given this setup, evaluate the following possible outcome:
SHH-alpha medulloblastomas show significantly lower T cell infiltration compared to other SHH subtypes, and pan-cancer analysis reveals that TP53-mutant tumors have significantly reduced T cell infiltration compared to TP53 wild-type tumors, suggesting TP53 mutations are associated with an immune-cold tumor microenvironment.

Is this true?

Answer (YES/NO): YES